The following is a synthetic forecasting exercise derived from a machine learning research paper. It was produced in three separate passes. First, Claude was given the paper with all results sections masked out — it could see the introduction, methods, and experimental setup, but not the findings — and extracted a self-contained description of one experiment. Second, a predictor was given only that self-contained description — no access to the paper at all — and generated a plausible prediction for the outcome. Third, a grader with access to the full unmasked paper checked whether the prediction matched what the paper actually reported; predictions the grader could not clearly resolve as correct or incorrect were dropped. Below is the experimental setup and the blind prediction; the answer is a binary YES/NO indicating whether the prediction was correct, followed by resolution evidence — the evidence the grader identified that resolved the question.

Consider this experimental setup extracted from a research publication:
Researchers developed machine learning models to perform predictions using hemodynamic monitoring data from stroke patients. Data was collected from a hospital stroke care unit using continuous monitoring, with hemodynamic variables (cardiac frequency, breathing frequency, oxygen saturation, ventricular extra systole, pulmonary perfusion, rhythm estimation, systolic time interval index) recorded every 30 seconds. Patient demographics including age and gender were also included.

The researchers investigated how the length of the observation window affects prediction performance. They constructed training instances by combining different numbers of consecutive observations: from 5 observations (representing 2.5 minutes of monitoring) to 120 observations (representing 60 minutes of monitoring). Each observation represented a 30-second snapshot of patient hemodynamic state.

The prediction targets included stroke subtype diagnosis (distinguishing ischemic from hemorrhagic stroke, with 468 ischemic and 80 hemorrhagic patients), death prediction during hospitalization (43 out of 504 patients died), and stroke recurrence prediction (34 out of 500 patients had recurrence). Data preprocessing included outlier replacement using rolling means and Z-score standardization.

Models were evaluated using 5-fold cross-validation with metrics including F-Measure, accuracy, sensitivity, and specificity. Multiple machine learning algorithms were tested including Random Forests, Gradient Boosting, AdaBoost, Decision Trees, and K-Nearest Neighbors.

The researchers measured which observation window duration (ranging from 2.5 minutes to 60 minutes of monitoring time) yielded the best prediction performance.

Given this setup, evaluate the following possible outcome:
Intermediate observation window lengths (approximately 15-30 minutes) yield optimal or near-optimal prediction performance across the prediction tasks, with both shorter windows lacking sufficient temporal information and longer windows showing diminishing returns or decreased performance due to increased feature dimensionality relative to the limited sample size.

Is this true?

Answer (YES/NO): NO